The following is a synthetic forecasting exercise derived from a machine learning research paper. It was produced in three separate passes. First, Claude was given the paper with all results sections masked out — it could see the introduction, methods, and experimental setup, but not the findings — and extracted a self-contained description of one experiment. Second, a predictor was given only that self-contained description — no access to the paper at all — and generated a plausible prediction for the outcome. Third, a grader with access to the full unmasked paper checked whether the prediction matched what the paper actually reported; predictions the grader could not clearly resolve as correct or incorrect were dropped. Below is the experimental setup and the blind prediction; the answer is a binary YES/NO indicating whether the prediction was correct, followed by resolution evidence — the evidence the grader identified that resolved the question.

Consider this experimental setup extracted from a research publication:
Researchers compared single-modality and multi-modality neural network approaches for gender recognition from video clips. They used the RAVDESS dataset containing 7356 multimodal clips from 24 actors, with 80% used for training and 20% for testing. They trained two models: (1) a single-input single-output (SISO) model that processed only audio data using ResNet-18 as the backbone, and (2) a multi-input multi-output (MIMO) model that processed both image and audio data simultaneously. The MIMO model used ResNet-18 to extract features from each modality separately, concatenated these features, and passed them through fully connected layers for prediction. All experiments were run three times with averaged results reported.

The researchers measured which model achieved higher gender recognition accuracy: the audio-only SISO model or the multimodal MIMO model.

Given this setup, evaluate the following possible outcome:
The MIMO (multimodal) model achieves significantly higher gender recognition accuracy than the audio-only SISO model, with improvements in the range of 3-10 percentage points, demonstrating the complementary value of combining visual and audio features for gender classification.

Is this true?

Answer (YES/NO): NO